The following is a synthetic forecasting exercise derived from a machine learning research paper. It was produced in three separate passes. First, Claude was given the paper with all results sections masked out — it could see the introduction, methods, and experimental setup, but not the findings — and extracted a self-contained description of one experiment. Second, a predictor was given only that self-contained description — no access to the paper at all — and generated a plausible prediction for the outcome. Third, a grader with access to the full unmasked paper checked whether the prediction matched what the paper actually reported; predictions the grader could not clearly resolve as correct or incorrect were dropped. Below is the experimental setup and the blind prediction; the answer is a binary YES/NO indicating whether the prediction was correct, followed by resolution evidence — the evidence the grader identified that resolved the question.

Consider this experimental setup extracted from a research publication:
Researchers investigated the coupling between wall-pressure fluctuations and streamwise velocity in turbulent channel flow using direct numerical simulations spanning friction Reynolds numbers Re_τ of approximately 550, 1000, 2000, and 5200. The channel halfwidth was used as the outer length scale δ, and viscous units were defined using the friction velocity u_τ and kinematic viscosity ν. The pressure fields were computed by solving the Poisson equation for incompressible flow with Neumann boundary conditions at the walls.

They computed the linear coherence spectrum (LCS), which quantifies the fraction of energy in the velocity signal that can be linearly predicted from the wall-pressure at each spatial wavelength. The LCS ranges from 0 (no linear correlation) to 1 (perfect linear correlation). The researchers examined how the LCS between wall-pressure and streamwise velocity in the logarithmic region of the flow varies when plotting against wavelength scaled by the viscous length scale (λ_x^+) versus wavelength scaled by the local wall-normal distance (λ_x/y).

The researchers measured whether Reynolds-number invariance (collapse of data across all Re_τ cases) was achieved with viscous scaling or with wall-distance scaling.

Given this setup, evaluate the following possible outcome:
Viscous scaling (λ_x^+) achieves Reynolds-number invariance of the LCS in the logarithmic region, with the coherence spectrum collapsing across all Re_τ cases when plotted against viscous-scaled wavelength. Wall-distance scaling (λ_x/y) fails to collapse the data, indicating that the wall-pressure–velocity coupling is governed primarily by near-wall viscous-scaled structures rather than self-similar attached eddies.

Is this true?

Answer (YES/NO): NO